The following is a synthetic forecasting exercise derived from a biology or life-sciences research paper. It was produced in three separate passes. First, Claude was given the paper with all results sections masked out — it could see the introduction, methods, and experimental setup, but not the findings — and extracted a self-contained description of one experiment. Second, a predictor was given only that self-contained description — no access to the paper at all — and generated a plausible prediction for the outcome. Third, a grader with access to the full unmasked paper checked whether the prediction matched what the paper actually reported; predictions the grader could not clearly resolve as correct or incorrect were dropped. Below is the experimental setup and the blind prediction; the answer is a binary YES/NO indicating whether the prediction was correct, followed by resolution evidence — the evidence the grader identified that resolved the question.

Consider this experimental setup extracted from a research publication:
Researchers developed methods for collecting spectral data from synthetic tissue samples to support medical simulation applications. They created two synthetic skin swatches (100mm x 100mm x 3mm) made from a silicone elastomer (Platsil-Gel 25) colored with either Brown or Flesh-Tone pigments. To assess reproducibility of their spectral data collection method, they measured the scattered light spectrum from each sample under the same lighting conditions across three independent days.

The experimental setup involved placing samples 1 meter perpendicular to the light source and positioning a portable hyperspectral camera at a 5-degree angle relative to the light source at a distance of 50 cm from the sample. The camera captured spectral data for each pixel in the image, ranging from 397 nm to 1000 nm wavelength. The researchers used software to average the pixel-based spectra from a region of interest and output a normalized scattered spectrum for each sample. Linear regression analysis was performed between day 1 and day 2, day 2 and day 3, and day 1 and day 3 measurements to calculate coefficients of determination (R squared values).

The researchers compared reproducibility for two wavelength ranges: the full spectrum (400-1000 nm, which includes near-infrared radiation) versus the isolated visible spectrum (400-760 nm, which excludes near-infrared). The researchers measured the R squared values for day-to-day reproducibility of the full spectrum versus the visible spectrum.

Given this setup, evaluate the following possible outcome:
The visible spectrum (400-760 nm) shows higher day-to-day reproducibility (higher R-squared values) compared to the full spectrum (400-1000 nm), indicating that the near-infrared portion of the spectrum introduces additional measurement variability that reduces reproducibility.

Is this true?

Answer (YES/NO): YES